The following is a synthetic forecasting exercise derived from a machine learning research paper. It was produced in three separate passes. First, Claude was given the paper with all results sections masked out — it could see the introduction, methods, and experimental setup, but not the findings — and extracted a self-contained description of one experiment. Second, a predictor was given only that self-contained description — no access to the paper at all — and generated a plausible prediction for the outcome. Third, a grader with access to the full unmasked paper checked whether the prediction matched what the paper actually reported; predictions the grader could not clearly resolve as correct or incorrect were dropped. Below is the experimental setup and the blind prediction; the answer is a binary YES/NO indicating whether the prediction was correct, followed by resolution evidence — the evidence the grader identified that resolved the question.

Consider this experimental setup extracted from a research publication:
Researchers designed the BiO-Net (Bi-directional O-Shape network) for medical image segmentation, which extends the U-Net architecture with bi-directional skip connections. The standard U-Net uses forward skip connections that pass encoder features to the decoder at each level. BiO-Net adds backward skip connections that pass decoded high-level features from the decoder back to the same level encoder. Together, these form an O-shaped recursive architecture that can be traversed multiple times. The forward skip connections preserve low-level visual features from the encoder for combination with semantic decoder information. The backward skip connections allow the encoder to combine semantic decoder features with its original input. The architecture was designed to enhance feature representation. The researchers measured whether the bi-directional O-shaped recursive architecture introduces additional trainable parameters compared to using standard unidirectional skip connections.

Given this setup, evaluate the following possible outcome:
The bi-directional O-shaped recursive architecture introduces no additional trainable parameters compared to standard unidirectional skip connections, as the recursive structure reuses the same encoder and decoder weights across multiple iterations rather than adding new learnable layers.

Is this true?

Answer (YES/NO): YES